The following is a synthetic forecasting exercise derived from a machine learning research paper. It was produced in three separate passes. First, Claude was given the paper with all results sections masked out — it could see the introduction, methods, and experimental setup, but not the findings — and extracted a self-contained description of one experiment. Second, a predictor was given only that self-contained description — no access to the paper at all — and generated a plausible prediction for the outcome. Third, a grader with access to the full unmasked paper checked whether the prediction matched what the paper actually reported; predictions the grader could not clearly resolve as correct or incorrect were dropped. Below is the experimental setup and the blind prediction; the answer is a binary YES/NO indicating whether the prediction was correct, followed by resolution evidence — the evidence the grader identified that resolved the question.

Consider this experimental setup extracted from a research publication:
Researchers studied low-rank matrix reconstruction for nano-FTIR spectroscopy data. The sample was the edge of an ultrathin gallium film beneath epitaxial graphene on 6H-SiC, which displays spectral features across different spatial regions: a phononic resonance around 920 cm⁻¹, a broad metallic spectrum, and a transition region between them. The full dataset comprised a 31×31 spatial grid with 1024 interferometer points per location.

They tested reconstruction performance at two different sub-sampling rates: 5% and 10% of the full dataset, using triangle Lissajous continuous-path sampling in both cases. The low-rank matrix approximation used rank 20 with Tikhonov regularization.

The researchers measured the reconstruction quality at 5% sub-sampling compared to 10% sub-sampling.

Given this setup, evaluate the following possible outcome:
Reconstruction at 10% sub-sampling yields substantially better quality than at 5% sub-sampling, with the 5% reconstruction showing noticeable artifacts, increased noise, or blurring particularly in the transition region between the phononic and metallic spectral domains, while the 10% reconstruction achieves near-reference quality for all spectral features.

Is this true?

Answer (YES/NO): NO